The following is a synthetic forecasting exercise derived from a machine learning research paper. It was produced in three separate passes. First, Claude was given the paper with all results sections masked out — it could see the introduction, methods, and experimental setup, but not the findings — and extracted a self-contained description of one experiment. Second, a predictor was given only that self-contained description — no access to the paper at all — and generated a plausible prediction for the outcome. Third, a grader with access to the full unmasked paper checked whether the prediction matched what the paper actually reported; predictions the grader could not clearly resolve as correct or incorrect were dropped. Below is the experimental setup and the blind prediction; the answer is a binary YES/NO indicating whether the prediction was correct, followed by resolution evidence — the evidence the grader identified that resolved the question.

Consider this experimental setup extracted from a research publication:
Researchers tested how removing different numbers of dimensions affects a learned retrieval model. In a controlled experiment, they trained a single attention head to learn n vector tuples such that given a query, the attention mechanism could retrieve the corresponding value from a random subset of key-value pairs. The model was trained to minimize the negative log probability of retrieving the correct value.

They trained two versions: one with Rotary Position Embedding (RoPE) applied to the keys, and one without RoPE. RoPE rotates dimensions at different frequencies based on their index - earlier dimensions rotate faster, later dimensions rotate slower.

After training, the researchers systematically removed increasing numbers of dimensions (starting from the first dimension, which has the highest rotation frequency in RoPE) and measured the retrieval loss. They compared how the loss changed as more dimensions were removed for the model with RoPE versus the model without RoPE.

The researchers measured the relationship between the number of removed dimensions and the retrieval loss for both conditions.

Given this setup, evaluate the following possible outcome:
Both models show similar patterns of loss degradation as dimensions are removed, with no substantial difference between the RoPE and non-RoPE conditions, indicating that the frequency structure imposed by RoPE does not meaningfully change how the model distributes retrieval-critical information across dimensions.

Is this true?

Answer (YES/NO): NO